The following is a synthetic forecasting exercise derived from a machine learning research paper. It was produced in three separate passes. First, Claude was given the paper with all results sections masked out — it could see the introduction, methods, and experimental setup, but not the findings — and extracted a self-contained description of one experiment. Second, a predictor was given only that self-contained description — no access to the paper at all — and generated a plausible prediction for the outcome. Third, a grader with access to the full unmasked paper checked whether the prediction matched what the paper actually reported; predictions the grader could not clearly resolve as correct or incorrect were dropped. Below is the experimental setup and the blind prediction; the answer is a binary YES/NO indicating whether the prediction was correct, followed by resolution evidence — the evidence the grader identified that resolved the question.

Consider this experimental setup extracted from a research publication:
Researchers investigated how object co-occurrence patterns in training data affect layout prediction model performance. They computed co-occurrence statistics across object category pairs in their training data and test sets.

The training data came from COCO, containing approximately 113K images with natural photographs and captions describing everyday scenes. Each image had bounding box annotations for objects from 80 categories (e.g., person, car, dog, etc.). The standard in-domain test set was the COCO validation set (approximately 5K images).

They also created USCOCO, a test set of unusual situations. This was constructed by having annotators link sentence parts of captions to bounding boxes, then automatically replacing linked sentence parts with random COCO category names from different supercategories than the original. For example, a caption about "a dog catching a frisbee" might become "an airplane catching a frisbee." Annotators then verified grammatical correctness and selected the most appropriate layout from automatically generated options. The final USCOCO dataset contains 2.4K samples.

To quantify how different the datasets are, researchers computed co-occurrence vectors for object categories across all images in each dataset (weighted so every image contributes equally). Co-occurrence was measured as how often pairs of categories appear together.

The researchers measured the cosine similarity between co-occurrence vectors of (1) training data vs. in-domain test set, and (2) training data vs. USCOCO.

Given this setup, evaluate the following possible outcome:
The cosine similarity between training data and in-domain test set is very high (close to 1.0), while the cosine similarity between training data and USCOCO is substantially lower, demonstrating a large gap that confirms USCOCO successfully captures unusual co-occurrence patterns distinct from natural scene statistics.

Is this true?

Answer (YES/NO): YES